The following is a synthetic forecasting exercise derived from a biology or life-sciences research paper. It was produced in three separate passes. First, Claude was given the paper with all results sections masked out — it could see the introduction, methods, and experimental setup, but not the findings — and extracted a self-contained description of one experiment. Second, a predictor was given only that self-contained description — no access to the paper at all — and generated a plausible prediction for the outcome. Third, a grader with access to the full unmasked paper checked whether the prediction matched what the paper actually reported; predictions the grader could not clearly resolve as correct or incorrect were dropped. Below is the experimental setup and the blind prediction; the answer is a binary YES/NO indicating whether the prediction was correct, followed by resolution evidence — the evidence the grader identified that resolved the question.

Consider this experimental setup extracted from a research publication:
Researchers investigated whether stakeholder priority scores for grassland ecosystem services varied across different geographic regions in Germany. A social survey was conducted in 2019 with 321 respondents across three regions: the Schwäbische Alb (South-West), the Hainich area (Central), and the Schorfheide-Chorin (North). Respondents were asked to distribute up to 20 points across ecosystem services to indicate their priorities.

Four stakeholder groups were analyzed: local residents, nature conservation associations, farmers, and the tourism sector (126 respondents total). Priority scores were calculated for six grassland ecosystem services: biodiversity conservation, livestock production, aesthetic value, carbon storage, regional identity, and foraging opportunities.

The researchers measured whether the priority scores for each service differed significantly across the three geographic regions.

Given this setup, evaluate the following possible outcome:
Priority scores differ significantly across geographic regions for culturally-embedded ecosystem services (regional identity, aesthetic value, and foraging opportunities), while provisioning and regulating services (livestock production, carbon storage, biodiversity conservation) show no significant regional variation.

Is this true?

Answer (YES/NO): NO